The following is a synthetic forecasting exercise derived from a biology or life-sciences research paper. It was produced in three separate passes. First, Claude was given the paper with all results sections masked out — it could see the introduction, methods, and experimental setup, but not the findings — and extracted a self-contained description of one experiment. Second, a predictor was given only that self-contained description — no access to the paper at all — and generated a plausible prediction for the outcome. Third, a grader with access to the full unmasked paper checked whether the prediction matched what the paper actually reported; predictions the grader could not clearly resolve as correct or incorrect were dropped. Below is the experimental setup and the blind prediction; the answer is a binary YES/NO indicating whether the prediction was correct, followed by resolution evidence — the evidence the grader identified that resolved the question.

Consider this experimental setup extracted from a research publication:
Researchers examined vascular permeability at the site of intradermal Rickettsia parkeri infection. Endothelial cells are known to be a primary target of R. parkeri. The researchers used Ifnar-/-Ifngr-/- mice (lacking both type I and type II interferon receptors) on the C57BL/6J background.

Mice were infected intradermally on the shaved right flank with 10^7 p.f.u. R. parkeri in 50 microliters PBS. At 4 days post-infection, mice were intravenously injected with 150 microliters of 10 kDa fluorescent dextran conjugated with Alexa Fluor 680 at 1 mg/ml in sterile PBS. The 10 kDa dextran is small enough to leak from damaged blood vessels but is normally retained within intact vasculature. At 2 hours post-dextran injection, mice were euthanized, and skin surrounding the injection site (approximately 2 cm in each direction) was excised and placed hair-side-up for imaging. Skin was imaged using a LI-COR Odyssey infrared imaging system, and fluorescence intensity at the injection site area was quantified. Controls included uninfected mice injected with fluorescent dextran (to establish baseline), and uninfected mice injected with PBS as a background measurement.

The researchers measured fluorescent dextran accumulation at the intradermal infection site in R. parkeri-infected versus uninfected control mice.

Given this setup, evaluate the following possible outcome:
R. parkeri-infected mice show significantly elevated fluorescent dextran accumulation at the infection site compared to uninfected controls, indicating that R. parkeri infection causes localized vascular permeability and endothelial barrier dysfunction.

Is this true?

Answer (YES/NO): YES